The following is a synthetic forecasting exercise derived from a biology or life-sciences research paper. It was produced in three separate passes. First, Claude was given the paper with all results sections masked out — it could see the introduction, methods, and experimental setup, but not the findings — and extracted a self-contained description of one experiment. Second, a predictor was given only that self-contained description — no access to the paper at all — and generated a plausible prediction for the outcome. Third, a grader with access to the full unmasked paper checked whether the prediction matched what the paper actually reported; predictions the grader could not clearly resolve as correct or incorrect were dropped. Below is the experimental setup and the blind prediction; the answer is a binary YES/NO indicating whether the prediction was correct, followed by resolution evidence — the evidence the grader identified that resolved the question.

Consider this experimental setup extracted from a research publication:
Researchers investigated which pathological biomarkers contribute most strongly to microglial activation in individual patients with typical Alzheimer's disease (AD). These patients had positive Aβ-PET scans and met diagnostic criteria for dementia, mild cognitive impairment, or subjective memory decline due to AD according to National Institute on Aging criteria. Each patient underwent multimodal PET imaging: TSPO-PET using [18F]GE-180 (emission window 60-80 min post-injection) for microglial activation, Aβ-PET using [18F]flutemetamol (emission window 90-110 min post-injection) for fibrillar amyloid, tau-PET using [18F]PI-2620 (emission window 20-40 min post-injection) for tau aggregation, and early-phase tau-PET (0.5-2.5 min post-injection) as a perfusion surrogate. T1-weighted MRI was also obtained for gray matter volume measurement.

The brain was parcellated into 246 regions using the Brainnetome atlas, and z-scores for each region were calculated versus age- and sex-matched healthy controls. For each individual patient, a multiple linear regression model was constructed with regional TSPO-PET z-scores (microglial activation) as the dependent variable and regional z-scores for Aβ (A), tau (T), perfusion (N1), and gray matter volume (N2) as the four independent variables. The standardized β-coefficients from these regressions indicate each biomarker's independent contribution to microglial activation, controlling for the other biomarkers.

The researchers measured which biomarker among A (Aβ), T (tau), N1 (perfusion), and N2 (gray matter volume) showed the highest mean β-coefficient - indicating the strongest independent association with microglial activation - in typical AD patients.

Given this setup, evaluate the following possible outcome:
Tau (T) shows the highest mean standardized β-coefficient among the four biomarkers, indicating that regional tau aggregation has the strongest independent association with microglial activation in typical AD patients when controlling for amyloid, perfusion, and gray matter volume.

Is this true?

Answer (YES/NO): YES